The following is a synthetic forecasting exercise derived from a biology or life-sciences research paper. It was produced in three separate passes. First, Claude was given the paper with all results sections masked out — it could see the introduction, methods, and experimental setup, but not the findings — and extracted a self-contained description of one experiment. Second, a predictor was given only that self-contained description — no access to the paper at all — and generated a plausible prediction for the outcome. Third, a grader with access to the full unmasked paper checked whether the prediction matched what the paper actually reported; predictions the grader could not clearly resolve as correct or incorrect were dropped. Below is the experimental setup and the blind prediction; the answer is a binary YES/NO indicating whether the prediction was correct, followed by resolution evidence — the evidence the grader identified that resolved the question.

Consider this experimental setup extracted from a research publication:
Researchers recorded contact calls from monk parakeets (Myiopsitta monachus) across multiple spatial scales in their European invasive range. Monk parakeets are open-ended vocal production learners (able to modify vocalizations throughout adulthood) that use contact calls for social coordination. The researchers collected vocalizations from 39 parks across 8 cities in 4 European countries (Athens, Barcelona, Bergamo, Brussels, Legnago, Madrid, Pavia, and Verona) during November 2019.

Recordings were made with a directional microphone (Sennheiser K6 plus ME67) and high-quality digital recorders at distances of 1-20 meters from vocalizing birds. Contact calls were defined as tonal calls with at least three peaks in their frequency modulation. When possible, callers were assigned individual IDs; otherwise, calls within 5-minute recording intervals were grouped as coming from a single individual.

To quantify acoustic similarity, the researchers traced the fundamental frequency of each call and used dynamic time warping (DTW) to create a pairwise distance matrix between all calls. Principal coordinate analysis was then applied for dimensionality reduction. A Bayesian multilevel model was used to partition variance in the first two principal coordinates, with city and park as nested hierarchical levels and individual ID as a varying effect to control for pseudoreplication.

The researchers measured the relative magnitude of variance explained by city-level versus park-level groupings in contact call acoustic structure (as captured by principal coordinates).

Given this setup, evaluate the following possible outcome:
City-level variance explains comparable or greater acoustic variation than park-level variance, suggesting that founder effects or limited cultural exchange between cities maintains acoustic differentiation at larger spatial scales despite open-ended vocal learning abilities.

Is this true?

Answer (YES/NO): YES